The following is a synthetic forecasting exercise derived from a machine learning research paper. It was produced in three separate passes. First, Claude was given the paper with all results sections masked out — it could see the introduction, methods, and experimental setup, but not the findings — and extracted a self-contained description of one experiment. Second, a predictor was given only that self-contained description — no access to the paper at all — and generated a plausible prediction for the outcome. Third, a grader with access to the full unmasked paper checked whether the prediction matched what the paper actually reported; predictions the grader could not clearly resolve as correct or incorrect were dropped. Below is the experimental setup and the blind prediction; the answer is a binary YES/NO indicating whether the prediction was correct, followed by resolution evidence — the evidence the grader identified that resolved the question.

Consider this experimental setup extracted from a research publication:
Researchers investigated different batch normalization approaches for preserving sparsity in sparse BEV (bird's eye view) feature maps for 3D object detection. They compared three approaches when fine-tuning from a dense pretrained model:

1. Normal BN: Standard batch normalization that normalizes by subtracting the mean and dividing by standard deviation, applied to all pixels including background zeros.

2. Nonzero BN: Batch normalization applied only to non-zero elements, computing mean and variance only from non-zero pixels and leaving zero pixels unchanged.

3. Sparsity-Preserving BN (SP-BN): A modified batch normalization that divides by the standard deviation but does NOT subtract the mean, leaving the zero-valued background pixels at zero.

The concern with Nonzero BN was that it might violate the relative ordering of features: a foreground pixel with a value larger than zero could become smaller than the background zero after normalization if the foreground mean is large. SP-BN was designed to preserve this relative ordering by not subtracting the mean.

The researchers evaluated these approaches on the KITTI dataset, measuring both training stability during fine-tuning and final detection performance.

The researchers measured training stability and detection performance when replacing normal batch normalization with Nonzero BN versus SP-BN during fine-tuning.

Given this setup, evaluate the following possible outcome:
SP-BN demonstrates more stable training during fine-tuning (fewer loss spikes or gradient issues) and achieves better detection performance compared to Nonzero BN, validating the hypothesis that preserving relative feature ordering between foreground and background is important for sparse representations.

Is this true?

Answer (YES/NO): YES